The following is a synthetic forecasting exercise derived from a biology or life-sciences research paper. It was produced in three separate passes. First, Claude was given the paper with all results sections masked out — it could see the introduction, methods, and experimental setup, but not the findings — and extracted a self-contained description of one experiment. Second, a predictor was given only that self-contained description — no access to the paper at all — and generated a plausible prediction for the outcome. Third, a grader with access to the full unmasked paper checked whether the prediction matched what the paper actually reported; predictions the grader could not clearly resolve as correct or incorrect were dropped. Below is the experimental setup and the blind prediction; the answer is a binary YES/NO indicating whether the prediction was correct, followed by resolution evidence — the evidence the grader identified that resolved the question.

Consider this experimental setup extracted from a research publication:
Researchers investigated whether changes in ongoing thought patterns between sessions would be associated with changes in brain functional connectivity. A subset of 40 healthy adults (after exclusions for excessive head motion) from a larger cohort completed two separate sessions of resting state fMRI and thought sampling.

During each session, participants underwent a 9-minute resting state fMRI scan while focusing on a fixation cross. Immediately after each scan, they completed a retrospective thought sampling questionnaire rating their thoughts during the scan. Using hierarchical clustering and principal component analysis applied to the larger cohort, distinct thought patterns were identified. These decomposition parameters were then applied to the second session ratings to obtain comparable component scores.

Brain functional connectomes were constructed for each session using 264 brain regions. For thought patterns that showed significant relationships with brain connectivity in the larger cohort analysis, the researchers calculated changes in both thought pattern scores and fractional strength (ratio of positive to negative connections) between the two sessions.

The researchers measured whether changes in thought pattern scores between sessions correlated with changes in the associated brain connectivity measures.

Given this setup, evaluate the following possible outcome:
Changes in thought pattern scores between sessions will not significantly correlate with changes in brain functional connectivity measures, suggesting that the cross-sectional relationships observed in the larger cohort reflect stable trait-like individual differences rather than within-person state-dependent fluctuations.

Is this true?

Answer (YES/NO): NO